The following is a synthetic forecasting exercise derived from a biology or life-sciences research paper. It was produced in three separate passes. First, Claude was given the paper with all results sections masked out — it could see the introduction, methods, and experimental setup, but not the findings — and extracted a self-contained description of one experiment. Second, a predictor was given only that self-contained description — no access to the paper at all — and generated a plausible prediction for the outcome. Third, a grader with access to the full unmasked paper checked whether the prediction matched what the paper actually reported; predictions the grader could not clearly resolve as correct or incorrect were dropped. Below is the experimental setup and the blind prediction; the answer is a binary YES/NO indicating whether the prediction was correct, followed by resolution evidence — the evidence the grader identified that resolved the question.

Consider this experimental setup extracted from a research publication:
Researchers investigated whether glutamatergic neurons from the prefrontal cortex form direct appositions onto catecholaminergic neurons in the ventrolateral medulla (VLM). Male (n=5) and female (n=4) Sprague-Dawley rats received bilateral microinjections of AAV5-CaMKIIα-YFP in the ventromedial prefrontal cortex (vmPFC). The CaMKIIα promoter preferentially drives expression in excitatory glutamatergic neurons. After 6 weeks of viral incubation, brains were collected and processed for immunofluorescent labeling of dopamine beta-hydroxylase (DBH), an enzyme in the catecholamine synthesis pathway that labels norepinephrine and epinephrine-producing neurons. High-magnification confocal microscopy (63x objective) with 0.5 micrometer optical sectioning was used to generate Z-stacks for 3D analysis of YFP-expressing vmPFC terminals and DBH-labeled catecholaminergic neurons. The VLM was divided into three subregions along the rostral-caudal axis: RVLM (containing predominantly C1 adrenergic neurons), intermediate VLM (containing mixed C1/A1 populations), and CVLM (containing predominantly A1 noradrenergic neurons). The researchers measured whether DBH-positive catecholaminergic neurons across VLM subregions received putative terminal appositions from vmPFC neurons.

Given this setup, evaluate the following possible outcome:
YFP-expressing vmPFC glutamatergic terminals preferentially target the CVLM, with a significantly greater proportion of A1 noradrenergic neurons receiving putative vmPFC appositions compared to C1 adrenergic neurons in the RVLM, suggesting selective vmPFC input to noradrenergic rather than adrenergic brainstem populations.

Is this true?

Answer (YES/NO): NO